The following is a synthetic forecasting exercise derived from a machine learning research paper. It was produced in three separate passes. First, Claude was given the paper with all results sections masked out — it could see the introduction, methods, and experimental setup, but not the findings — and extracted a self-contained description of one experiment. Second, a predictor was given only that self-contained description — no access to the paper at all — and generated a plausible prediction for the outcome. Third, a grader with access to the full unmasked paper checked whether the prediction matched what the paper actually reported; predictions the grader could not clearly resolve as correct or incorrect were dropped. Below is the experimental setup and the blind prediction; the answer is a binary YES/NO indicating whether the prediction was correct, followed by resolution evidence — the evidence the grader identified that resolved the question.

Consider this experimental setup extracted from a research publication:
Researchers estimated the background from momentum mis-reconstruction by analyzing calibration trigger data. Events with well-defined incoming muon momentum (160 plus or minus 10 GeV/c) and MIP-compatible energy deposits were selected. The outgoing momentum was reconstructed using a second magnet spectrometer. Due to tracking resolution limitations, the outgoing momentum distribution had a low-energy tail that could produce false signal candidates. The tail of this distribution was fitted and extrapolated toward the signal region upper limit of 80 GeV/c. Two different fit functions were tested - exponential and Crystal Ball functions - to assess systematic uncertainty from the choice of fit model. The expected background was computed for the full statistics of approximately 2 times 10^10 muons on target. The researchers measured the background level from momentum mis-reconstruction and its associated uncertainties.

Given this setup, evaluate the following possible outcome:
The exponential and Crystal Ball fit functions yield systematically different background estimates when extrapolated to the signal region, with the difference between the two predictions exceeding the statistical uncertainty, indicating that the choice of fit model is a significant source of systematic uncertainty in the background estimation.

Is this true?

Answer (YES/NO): NO